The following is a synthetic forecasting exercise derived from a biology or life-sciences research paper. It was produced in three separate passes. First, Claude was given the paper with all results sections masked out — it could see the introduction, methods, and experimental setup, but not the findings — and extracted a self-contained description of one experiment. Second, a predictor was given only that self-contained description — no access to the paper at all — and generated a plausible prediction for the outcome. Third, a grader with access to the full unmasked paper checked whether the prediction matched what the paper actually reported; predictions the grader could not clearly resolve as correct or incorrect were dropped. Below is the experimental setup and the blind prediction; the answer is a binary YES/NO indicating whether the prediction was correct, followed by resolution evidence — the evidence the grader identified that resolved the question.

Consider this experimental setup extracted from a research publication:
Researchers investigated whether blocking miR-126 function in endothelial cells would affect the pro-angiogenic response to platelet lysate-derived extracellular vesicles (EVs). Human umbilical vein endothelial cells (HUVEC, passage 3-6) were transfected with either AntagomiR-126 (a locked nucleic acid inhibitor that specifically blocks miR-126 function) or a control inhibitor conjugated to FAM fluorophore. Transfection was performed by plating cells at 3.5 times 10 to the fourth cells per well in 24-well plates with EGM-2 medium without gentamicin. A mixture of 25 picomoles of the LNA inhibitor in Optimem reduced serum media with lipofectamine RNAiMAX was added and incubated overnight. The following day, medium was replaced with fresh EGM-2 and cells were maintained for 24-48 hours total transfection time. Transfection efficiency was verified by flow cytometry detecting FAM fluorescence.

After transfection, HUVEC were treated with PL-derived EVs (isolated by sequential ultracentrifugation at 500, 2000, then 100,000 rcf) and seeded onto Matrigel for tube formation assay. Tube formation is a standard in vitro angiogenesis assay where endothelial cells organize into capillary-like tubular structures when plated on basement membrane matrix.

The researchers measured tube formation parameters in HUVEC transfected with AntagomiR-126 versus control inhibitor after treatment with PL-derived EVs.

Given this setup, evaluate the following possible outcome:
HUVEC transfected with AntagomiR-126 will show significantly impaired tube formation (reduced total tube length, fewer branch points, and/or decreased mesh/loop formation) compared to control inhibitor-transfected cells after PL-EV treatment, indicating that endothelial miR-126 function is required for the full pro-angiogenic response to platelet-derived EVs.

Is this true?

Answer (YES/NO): NO